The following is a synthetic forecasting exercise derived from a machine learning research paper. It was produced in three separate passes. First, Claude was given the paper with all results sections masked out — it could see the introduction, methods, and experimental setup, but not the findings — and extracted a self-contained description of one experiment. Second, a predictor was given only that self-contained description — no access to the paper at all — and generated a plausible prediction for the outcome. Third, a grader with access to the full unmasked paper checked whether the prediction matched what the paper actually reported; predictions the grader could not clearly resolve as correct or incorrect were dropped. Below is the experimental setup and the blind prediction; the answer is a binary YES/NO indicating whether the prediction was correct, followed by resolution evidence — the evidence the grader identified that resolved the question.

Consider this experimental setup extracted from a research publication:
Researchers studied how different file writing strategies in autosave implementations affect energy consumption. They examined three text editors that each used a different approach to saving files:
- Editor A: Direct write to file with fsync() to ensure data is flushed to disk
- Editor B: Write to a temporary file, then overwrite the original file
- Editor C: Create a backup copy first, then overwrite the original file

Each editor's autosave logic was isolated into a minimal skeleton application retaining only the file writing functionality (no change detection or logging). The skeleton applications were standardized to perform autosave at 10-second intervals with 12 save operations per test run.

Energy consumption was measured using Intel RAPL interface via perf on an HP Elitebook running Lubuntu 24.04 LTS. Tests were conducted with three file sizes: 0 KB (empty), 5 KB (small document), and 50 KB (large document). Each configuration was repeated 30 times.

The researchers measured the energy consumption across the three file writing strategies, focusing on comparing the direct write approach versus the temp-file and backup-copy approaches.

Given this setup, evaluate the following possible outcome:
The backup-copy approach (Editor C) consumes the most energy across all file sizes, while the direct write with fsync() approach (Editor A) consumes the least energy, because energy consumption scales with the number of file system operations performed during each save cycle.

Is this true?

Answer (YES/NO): NO